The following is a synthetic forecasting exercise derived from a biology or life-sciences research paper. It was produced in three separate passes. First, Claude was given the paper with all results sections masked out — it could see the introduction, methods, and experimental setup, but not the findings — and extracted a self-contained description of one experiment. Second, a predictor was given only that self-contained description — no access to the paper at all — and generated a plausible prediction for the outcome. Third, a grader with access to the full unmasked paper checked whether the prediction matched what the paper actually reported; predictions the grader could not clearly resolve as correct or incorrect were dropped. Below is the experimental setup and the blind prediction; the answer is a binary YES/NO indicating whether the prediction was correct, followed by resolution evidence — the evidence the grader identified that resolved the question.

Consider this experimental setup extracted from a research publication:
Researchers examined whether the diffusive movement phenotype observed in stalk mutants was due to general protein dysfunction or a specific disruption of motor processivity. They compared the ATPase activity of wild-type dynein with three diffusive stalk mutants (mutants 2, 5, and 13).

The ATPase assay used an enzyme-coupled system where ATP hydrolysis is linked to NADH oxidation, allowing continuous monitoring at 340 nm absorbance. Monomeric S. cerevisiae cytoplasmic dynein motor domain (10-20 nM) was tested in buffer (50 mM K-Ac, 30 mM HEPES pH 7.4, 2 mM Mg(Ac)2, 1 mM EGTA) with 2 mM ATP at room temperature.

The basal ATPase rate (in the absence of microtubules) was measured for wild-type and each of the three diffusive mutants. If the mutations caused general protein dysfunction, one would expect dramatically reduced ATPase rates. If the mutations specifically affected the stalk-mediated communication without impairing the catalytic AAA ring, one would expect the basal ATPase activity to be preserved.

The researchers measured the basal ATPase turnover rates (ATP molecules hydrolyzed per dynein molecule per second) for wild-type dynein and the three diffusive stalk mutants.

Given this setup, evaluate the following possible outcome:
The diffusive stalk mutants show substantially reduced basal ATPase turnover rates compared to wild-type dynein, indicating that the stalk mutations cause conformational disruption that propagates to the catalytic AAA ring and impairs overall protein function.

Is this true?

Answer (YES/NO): NO